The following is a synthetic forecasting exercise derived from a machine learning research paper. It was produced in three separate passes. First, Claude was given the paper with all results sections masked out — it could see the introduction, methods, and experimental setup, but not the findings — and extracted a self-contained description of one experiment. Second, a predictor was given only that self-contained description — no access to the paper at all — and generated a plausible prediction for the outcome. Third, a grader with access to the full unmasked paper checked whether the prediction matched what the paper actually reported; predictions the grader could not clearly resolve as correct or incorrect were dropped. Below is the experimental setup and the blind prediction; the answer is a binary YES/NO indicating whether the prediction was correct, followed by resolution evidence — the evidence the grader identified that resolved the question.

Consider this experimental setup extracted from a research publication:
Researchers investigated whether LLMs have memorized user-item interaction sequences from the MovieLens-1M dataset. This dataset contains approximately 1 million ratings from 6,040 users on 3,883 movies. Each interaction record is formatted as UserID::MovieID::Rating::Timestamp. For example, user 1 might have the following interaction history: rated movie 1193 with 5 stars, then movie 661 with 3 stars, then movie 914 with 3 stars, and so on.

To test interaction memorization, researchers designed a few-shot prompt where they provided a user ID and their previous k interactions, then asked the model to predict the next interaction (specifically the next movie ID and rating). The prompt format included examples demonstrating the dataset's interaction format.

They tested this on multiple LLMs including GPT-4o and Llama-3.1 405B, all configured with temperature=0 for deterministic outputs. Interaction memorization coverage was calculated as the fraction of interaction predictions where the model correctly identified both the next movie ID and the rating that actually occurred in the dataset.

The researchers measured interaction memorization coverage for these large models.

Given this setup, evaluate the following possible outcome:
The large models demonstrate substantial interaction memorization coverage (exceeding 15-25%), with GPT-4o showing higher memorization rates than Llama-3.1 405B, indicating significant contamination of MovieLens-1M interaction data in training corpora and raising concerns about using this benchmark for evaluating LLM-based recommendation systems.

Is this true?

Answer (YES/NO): NO